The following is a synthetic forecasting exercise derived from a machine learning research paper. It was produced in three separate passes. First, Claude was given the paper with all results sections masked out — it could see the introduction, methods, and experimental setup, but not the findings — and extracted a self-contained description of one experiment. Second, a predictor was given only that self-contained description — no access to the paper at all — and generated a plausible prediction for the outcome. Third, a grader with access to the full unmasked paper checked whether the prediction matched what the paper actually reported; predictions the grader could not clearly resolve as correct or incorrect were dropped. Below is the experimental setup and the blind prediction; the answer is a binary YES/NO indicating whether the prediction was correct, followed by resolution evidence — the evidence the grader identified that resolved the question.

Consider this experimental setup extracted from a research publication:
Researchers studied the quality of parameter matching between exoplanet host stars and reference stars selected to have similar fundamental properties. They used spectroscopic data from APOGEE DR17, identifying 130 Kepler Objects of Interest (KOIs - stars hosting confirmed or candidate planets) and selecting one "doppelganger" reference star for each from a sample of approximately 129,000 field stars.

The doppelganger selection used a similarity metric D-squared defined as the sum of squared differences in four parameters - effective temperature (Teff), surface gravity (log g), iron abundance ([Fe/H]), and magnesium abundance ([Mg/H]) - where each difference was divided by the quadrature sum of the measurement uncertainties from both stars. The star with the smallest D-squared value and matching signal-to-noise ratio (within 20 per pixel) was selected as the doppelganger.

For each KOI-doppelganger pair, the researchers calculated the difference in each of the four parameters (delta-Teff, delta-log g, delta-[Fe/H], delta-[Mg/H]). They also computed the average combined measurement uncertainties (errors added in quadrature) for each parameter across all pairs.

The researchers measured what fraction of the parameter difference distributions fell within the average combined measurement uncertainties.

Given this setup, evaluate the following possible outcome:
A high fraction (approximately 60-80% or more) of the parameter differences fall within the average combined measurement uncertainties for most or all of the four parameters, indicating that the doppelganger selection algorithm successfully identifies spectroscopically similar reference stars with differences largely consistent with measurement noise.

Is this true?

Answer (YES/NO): YES